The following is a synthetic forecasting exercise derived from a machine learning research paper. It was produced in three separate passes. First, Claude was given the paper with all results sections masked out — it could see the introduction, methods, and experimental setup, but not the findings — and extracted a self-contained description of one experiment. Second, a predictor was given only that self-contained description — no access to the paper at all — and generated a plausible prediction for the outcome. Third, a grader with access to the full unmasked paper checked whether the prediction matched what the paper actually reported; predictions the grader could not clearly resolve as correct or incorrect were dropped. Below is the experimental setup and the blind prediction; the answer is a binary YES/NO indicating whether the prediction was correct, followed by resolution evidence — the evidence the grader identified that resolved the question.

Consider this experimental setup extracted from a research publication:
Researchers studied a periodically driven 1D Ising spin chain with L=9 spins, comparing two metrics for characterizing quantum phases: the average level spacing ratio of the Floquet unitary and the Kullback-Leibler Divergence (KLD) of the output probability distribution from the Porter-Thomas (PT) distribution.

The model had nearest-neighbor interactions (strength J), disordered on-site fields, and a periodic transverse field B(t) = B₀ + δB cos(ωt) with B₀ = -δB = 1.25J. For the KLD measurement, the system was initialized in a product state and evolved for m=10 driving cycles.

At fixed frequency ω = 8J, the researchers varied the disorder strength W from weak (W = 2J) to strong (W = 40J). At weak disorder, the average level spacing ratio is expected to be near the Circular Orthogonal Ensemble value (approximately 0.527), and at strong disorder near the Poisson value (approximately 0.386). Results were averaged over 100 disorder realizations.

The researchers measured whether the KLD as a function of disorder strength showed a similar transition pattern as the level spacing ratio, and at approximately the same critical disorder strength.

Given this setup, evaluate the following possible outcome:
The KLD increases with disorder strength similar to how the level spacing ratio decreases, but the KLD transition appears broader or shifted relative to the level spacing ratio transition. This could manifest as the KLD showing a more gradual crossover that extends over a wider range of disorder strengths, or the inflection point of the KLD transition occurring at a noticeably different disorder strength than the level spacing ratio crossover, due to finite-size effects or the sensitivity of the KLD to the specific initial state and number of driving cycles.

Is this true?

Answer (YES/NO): NO